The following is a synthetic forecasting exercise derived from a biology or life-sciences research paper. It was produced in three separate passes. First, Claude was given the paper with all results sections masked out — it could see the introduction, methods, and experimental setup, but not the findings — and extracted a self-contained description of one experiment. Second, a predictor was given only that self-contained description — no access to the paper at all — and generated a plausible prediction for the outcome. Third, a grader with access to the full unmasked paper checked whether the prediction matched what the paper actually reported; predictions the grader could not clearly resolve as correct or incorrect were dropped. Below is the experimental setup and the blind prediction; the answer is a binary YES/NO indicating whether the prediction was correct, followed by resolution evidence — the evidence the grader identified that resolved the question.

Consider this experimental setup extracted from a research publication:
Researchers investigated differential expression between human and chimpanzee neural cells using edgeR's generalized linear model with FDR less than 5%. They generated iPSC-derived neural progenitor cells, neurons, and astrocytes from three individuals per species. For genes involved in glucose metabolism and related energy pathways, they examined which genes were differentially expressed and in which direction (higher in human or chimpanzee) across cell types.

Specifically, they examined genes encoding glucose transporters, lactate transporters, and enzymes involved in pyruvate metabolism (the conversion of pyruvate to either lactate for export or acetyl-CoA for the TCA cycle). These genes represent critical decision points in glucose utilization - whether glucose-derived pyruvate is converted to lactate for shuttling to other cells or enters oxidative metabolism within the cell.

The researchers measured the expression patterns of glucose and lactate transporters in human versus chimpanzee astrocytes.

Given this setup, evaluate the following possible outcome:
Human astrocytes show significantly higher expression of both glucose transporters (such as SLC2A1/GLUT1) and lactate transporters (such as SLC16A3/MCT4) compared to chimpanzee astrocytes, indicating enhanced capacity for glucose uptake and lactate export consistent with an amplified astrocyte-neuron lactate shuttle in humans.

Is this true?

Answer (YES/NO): NO